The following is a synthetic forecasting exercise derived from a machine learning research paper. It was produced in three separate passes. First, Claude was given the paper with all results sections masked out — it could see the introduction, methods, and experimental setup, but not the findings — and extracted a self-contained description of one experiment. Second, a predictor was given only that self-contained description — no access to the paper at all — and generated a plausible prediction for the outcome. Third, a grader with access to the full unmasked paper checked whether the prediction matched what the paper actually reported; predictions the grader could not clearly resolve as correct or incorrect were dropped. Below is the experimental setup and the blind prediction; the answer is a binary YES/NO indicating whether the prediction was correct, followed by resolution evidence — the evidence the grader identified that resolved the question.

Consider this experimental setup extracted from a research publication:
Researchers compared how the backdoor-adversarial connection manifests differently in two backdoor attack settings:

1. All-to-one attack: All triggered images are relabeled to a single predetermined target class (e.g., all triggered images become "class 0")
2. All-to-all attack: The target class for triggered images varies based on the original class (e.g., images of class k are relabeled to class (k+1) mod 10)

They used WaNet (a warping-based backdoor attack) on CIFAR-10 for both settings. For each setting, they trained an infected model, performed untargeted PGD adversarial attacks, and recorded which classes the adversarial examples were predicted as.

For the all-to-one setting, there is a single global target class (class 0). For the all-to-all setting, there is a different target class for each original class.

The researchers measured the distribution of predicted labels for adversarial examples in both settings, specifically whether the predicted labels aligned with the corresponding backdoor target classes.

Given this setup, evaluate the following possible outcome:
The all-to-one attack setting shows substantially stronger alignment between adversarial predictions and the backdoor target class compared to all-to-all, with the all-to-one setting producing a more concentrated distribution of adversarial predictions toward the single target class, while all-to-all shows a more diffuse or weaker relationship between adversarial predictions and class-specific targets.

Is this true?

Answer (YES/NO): NO